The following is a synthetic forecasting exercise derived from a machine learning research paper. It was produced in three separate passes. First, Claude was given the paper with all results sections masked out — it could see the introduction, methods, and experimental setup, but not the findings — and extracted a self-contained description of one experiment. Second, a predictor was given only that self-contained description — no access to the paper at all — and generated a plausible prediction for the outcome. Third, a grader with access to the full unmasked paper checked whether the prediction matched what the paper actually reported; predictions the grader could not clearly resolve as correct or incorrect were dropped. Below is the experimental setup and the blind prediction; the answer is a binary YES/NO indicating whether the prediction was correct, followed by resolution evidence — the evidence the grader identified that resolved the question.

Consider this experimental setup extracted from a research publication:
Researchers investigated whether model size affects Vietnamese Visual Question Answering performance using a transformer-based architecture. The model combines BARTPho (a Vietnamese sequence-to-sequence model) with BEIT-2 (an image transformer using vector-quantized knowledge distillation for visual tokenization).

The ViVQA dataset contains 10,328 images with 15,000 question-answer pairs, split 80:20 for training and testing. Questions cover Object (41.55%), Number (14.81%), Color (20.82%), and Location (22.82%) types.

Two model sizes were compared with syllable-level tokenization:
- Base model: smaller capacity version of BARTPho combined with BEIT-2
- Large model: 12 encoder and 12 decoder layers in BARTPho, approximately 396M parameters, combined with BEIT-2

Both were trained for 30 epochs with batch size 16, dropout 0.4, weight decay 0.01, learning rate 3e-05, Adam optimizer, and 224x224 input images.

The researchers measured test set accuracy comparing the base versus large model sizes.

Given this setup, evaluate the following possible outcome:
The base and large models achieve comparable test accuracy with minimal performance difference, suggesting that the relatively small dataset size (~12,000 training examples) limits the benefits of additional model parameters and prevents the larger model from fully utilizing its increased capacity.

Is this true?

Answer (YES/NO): NO